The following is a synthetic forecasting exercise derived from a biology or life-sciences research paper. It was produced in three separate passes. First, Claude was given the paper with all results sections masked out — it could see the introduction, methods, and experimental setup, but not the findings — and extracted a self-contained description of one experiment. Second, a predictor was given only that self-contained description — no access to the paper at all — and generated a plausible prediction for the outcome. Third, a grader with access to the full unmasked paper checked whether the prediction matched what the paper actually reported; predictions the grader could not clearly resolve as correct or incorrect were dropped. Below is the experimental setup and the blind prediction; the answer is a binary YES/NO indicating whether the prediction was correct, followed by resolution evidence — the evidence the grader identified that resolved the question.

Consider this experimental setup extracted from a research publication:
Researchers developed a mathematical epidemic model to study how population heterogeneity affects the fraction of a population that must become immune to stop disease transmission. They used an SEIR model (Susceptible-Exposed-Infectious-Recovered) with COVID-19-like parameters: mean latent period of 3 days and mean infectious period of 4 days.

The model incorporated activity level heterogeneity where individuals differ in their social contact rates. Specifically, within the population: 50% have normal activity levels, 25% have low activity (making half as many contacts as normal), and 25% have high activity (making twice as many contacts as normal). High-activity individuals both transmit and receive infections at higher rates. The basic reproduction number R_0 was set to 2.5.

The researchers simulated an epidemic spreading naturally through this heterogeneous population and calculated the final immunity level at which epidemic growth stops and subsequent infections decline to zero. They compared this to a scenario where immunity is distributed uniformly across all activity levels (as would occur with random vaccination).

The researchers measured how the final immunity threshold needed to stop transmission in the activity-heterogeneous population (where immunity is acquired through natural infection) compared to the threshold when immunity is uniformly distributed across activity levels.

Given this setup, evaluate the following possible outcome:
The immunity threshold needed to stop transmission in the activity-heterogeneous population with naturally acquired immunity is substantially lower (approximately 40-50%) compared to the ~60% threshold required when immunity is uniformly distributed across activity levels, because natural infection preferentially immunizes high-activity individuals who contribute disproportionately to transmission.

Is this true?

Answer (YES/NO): YES